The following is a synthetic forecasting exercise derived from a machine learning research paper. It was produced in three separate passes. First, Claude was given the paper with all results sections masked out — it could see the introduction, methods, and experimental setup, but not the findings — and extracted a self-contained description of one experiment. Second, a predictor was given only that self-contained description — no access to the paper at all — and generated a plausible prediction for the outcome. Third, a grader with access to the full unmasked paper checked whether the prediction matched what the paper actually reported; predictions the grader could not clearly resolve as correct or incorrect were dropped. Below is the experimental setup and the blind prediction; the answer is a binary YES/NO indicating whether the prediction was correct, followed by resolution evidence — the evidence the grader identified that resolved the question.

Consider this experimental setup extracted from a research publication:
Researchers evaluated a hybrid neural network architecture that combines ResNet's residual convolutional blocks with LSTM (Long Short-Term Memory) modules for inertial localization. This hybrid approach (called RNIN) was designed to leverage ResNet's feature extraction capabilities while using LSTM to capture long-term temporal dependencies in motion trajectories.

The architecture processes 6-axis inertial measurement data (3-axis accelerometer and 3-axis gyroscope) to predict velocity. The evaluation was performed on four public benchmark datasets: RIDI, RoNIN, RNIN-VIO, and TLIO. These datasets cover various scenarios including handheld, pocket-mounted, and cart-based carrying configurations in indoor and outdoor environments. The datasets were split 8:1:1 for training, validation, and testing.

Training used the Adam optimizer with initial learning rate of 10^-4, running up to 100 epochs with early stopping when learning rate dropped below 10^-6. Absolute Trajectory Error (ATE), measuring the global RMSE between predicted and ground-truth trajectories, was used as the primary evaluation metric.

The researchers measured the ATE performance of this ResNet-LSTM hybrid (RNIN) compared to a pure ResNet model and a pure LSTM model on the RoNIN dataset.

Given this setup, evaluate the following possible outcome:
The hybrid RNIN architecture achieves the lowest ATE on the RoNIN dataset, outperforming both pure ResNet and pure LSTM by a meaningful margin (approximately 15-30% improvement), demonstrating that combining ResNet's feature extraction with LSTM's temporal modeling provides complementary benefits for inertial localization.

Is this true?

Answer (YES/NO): NO